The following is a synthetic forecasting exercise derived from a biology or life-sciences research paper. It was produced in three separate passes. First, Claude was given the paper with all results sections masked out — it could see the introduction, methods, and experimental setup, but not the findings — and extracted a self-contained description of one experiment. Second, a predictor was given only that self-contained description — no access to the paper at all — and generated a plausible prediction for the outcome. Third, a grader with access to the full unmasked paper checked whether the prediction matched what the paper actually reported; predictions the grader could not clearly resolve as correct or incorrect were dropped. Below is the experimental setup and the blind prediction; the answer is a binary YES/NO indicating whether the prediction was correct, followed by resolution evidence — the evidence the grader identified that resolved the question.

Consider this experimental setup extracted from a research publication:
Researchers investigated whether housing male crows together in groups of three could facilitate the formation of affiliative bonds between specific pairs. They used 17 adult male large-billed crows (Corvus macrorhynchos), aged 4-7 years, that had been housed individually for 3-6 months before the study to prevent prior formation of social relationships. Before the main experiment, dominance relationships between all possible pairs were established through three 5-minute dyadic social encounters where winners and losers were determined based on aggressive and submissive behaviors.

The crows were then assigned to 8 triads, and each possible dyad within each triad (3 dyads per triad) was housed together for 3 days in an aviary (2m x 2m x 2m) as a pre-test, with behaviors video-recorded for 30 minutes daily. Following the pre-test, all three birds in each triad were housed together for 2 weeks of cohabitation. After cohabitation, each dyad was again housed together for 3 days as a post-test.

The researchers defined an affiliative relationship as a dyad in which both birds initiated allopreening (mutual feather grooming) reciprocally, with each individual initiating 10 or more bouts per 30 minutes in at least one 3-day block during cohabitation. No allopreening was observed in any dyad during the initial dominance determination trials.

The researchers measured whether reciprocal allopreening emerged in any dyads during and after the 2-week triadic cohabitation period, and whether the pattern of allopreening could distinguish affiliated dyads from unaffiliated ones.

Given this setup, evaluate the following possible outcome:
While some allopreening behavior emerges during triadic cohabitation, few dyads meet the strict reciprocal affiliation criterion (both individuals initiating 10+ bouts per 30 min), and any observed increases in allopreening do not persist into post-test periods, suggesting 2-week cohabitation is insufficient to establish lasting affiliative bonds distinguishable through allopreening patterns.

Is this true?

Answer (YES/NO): NO